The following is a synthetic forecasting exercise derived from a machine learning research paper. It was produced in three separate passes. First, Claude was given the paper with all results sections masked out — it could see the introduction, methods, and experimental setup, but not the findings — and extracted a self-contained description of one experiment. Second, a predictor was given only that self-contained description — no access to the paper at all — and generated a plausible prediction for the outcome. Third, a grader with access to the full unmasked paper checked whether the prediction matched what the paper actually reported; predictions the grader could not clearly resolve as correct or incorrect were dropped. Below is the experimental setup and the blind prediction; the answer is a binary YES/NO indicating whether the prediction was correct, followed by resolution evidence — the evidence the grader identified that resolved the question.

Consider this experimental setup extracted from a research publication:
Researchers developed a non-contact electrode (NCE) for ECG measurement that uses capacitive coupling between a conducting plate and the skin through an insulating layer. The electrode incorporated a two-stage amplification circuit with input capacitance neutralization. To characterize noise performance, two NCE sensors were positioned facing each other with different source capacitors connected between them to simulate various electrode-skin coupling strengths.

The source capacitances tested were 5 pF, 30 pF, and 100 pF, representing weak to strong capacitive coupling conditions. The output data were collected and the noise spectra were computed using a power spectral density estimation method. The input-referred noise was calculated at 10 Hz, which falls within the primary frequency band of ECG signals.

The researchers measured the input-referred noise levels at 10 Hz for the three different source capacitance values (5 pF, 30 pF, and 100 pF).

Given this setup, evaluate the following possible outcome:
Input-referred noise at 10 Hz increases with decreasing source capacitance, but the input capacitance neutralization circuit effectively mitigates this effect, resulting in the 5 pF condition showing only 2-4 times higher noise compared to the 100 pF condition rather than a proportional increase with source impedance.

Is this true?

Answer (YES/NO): NO